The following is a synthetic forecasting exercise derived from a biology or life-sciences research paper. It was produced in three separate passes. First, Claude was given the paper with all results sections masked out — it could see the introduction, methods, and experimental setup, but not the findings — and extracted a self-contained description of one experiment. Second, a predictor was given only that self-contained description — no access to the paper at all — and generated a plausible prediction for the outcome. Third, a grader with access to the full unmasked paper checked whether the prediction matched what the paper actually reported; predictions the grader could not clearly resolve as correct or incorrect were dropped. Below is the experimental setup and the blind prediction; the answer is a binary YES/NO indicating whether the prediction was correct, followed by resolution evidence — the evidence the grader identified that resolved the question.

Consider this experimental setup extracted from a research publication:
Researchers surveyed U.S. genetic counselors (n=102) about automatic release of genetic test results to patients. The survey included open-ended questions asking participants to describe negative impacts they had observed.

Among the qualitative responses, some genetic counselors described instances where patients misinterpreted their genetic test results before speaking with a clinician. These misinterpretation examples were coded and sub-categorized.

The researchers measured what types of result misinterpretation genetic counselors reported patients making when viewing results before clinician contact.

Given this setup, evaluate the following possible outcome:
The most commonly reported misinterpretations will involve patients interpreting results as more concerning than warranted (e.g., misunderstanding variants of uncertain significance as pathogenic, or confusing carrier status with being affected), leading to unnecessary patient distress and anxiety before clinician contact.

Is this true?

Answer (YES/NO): YES